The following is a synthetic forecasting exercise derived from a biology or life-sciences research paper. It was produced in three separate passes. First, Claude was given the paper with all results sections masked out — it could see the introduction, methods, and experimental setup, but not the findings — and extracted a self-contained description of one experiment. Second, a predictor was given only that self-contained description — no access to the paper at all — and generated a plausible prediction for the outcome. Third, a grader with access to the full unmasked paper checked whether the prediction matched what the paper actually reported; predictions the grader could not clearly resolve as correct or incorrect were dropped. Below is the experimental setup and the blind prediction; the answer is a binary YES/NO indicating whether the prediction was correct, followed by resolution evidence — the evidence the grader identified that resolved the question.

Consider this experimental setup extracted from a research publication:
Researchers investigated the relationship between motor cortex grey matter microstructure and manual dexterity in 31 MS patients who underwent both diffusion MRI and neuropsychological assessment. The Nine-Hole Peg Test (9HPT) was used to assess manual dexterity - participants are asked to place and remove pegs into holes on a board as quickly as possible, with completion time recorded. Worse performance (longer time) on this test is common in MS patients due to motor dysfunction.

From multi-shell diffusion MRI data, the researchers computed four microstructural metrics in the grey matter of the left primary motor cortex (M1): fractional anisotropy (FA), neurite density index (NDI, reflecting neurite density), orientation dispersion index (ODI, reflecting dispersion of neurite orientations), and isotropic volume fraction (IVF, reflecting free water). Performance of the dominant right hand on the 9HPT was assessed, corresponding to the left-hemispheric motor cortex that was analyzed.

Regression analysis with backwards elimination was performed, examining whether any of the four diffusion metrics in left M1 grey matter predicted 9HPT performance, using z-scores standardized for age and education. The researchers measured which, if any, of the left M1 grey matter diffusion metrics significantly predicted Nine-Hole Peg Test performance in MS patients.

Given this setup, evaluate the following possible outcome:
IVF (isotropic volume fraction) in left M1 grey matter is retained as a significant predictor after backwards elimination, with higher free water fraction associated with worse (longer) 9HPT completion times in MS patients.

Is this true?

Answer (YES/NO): NO